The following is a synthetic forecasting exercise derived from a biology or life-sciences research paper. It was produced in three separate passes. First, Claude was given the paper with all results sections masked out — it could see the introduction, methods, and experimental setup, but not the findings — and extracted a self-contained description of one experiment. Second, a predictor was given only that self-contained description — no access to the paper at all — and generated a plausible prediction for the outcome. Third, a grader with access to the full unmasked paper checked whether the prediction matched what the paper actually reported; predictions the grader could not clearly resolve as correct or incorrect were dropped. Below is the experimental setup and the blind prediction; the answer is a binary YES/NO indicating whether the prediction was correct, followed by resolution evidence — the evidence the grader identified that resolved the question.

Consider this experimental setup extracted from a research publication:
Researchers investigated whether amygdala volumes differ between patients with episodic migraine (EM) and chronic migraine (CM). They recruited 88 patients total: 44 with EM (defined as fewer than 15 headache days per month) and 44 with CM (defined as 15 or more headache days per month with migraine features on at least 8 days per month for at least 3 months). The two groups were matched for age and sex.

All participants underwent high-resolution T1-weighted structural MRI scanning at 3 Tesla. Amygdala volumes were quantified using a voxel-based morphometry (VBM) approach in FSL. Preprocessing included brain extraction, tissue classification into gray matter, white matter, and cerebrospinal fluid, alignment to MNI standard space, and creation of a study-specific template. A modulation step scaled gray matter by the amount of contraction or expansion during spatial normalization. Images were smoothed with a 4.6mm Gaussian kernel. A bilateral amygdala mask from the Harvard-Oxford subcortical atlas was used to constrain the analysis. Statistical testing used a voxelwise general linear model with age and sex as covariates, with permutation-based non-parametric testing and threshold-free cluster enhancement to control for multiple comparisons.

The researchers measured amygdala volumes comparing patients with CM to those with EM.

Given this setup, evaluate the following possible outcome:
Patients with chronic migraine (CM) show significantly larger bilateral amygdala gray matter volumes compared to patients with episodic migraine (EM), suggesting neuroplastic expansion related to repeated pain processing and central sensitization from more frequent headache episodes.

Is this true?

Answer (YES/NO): YES